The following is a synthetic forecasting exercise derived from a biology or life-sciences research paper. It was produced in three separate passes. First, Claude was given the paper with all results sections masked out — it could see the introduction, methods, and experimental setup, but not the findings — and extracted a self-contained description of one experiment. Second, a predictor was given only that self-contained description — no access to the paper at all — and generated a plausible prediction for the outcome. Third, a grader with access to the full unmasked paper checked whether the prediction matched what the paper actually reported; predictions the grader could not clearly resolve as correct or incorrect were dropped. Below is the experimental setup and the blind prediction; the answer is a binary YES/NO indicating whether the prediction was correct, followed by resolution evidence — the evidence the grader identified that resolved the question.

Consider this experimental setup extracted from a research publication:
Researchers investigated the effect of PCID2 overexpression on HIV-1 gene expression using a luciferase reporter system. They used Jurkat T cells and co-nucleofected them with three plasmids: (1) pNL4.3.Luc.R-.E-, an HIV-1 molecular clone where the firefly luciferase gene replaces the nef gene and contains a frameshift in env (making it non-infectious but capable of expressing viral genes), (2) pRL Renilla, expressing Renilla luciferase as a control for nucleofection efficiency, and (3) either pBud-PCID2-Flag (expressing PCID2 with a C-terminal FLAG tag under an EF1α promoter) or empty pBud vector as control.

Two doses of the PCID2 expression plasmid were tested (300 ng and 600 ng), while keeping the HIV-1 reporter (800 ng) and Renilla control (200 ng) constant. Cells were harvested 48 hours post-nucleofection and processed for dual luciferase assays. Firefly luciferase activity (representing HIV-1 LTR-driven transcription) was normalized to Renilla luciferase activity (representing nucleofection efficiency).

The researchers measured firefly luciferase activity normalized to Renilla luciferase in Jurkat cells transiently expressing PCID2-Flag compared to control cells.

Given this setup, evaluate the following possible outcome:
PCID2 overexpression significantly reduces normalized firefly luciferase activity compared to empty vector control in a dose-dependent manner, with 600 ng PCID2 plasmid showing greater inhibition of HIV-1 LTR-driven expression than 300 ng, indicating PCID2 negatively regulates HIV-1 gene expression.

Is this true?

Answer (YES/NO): YES